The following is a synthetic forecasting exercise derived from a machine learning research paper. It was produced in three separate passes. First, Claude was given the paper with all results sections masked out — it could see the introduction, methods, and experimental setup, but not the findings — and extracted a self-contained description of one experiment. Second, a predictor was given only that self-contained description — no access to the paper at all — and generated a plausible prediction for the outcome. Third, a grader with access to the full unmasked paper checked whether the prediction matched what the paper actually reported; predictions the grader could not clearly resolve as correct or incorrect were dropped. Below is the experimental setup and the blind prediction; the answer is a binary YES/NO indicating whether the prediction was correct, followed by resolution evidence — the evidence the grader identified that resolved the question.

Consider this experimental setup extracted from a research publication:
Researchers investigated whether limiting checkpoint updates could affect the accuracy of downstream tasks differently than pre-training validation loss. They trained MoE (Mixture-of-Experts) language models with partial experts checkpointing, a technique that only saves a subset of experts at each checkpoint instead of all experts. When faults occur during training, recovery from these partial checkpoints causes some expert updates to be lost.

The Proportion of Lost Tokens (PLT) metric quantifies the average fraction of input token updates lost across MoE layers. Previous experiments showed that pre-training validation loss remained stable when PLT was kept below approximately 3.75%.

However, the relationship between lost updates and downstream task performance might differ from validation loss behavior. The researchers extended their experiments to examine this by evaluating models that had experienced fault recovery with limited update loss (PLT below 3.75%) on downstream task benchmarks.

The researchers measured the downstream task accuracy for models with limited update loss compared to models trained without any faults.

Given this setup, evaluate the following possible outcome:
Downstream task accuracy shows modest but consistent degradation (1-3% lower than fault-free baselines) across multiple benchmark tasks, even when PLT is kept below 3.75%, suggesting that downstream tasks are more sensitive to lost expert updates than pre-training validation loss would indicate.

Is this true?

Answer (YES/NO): NO